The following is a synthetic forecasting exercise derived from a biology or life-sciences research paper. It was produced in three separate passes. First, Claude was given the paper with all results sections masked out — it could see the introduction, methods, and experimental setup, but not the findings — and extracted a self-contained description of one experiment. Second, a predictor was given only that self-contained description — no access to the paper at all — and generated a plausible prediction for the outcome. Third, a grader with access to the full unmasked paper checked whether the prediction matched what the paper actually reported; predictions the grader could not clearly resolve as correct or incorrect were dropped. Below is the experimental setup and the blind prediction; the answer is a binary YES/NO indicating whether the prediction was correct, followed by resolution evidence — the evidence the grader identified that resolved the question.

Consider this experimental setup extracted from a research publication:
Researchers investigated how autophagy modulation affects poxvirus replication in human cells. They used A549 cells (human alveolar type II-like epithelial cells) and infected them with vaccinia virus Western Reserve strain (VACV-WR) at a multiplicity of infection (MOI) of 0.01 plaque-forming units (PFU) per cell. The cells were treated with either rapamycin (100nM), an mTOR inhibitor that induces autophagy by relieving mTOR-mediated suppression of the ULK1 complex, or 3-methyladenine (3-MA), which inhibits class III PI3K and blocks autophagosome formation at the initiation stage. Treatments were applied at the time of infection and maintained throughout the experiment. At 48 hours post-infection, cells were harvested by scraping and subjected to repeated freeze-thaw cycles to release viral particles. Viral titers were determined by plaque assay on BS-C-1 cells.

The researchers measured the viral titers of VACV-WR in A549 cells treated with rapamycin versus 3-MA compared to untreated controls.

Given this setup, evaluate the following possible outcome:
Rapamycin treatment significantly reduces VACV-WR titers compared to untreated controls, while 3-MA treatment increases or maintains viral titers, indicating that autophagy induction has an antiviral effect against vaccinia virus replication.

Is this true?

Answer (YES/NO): NO